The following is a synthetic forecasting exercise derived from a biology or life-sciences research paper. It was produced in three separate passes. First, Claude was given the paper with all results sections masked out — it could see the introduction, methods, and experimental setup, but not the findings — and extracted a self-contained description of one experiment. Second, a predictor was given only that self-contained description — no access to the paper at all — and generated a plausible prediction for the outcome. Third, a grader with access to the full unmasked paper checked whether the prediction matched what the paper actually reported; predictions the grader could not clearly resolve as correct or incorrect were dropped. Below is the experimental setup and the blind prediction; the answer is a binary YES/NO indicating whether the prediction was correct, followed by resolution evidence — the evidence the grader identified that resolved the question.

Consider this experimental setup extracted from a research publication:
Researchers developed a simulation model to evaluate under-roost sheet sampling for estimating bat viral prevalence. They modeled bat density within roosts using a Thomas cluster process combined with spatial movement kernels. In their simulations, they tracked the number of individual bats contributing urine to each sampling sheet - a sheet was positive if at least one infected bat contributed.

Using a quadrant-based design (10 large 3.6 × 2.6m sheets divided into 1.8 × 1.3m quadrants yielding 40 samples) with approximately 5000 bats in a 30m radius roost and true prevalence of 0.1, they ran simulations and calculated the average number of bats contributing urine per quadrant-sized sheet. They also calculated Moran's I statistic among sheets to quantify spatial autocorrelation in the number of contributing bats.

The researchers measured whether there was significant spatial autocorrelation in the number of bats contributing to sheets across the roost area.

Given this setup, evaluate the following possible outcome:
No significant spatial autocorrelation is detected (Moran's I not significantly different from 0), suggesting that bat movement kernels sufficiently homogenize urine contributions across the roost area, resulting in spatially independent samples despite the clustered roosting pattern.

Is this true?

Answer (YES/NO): NO